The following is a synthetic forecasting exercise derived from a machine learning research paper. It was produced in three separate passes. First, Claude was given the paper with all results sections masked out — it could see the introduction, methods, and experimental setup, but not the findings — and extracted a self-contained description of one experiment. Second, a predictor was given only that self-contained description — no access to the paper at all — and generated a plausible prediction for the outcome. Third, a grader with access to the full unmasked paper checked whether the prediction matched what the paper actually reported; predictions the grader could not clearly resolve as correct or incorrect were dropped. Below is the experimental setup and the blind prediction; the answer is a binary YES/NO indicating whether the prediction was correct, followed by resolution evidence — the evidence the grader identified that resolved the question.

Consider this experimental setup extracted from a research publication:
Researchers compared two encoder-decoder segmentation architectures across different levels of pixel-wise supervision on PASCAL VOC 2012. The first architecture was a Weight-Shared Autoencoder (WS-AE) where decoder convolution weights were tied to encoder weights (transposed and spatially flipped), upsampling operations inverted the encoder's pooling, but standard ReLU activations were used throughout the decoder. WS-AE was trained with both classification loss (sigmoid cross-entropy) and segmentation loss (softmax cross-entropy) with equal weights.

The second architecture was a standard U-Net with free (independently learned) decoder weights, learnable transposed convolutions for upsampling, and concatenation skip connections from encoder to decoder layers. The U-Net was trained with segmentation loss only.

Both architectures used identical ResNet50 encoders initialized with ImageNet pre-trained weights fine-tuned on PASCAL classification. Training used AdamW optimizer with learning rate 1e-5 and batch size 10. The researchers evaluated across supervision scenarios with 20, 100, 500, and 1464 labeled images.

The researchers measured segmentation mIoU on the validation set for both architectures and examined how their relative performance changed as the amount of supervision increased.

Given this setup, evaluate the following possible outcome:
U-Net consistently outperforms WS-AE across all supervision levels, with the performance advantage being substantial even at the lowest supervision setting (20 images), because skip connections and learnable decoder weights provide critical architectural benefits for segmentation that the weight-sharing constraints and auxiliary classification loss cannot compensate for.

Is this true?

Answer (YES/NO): NO